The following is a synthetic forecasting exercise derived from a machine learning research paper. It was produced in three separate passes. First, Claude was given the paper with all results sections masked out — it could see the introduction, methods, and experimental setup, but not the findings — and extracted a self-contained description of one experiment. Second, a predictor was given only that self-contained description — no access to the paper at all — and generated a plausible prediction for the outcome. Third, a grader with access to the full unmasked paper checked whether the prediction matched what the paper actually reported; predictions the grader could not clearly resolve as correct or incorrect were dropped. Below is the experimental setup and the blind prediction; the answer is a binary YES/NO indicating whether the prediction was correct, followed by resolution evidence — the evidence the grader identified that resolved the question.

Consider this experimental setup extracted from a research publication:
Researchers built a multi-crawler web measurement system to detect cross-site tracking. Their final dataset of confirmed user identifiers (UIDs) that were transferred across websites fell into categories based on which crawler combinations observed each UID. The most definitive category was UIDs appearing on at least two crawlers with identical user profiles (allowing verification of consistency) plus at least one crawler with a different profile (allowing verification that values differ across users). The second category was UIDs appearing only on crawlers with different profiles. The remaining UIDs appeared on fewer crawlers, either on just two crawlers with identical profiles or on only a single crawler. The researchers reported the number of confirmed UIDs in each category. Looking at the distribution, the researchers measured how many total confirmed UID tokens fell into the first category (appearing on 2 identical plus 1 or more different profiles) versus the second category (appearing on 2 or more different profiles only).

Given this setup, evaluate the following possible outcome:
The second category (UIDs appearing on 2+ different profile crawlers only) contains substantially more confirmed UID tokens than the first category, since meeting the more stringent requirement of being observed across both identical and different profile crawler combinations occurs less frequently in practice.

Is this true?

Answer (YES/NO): NO